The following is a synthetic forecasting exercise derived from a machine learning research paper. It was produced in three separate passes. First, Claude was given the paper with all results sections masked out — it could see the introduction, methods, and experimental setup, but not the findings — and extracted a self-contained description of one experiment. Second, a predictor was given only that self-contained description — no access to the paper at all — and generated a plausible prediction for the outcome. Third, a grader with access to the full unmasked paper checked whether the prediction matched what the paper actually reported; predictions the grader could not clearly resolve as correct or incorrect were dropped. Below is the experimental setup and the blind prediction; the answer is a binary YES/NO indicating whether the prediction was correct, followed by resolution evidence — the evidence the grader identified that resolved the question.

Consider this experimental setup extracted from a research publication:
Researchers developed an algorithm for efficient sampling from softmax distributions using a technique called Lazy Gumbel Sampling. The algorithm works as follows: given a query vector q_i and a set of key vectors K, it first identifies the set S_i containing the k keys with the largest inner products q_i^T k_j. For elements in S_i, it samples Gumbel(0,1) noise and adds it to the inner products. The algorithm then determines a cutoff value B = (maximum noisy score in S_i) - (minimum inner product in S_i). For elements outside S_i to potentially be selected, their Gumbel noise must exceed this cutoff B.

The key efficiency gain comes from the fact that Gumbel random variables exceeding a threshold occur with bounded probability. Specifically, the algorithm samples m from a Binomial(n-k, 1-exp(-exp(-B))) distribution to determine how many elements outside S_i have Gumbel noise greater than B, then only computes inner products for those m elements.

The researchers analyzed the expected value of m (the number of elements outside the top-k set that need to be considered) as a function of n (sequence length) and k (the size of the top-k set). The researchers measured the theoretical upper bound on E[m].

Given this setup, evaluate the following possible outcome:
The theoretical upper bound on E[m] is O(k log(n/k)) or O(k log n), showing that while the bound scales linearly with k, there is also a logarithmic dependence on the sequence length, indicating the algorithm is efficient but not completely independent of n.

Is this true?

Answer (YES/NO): NO